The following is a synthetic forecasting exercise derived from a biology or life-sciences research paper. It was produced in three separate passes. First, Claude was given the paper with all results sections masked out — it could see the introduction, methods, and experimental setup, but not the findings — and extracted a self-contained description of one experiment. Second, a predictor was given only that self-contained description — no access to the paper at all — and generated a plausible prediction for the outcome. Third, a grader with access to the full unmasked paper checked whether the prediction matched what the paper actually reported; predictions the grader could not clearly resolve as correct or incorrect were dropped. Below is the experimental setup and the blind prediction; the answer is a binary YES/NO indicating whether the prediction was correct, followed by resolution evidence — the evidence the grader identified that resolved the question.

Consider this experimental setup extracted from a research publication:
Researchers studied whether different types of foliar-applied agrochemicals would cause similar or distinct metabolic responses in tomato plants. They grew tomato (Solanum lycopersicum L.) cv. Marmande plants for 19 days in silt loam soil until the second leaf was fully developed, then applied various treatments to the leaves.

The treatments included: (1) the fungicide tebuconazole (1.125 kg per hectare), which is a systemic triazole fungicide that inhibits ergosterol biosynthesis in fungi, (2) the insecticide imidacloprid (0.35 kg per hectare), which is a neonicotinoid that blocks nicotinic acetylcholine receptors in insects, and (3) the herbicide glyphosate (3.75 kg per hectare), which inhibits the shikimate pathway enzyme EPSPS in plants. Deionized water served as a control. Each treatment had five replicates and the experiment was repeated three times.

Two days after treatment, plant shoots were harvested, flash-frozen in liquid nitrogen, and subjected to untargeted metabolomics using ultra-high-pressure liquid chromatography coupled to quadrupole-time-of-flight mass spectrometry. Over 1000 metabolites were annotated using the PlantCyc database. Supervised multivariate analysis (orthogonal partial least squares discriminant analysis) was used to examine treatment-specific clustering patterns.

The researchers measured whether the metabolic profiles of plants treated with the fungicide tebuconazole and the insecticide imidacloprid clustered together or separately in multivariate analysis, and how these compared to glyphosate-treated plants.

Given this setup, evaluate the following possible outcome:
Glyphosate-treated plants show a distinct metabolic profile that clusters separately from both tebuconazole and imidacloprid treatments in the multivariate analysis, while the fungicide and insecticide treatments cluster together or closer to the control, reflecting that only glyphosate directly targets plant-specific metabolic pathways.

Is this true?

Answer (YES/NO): NO